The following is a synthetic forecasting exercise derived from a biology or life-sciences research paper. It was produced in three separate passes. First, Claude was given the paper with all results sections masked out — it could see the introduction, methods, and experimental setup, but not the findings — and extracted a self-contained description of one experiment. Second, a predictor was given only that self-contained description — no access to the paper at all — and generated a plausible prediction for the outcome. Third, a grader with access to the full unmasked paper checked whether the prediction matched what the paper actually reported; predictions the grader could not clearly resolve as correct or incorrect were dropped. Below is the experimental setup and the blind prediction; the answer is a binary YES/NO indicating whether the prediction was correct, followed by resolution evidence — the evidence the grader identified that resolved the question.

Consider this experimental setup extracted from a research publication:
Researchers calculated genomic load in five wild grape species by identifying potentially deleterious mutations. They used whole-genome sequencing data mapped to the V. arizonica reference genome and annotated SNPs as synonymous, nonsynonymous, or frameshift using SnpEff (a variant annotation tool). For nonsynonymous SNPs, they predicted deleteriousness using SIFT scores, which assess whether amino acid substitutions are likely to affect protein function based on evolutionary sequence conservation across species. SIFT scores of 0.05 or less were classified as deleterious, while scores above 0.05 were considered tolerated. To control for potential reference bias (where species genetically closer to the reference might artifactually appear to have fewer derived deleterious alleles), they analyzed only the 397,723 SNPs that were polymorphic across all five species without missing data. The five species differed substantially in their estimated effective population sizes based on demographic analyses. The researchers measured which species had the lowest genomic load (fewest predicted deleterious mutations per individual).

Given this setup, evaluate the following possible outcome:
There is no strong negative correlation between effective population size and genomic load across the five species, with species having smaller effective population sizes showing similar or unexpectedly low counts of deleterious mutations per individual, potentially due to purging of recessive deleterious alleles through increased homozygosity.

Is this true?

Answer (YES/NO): NO